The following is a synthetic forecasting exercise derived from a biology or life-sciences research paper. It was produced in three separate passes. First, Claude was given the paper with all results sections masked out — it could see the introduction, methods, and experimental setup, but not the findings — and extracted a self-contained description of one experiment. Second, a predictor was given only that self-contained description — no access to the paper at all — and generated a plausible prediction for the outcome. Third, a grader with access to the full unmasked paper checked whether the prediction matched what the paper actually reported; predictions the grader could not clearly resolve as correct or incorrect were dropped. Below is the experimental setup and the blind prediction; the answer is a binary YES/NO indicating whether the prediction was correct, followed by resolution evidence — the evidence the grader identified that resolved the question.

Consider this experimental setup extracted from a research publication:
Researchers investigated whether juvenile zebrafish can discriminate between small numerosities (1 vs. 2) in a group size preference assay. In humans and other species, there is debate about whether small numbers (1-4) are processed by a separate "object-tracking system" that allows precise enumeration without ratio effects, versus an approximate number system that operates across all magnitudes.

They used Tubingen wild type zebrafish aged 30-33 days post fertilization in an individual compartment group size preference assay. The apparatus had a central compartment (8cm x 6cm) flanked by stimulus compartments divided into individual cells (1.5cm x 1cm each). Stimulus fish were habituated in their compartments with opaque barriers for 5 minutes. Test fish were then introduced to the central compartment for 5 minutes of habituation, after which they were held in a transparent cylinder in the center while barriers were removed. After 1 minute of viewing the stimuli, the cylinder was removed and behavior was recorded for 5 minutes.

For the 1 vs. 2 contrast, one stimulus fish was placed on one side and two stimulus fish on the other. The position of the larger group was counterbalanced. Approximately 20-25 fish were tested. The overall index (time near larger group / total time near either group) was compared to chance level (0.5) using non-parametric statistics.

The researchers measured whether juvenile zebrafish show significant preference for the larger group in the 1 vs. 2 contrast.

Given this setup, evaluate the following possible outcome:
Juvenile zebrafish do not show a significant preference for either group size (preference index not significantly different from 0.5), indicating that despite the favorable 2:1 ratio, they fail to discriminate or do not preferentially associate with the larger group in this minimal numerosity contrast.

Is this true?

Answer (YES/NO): NO